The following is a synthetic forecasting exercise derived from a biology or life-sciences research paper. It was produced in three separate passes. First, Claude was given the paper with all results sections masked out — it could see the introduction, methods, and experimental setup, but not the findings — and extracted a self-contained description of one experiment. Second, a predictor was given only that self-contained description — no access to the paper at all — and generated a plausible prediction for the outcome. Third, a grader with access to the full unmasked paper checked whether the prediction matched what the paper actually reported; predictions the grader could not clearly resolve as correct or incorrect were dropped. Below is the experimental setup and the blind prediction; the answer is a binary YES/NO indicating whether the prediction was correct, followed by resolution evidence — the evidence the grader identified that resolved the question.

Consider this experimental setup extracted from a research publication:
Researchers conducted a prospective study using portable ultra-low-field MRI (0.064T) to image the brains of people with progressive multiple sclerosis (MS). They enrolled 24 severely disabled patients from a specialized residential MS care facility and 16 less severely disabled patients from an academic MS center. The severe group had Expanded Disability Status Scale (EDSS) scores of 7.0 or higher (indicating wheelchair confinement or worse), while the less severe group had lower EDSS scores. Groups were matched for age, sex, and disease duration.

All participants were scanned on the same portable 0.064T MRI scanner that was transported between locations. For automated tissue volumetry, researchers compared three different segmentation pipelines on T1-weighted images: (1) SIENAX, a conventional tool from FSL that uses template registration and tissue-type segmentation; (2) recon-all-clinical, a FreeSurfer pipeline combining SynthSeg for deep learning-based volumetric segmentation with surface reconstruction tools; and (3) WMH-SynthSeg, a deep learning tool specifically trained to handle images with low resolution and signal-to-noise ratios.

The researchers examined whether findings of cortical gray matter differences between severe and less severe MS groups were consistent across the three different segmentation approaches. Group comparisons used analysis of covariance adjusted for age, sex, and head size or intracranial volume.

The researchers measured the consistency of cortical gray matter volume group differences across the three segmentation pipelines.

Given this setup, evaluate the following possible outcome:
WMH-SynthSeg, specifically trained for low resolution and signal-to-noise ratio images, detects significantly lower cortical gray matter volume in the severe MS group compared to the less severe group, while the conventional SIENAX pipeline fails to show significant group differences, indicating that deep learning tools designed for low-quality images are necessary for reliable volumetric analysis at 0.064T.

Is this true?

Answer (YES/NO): NO